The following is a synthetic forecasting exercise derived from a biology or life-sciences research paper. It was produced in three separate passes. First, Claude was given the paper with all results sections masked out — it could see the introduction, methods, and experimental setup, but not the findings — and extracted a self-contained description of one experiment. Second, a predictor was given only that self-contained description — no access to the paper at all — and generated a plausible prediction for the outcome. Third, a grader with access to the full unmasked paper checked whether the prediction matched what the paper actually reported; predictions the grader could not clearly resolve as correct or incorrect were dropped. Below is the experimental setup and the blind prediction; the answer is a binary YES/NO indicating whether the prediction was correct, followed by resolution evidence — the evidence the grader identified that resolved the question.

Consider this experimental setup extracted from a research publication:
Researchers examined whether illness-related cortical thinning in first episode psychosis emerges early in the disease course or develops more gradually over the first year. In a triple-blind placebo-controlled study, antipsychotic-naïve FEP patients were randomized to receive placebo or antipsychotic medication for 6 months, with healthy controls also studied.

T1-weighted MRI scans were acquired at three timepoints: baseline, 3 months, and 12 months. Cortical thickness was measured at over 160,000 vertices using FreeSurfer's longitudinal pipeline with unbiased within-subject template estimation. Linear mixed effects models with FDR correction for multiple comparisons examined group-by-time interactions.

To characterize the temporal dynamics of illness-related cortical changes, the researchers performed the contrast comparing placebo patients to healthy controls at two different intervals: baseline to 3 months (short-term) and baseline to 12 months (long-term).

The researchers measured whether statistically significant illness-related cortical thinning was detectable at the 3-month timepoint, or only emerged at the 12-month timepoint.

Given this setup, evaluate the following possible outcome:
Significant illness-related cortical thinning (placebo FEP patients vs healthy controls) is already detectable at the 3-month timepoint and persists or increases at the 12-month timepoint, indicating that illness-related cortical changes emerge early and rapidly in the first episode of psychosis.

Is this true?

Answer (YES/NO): NO